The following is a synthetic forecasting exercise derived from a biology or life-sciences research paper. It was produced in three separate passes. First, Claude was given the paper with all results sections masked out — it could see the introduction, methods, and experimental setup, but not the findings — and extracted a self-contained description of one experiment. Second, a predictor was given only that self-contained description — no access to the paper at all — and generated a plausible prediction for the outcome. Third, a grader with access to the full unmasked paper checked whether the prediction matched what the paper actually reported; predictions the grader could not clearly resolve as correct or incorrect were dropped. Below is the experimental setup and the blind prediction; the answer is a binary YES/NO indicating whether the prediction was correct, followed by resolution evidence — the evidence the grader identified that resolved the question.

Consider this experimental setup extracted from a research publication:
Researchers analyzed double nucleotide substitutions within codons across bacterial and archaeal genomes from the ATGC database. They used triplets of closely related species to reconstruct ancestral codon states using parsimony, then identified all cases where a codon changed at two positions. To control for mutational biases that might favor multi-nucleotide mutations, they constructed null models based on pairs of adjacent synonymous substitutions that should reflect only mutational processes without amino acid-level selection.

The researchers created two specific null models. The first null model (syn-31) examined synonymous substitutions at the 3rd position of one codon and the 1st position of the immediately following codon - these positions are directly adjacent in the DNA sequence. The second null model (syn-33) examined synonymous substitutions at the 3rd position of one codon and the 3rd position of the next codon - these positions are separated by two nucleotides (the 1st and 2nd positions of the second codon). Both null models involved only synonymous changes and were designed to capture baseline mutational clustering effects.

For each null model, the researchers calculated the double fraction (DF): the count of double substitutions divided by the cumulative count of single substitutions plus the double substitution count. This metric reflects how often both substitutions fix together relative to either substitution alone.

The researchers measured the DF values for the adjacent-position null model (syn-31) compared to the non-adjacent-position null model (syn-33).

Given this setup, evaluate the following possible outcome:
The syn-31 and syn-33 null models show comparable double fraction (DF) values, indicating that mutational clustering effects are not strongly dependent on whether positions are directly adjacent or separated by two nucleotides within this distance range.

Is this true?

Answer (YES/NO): NO